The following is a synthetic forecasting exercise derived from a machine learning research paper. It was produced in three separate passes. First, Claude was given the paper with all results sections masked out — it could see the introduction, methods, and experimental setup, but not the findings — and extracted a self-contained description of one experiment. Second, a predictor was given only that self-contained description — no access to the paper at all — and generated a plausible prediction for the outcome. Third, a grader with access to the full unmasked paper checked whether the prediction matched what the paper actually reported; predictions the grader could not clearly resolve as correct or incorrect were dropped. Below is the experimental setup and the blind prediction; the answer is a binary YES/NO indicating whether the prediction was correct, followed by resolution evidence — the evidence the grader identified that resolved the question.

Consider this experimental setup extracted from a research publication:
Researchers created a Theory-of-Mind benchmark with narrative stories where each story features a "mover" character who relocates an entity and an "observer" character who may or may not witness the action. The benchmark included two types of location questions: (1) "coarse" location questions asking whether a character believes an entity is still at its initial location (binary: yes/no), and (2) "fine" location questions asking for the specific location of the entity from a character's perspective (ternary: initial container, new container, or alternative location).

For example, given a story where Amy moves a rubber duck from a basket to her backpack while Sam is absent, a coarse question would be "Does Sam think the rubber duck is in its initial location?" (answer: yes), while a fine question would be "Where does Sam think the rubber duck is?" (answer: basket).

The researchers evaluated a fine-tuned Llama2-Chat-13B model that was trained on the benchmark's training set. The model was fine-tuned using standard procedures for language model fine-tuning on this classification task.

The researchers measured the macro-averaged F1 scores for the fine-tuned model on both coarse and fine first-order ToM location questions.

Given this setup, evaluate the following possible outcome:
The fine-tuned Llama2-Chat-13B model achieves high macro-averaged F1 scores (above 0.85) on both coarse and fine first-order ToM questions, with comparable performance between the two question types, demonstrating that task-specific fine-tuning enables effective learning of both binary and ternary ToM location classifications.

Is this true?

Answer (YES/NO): NO